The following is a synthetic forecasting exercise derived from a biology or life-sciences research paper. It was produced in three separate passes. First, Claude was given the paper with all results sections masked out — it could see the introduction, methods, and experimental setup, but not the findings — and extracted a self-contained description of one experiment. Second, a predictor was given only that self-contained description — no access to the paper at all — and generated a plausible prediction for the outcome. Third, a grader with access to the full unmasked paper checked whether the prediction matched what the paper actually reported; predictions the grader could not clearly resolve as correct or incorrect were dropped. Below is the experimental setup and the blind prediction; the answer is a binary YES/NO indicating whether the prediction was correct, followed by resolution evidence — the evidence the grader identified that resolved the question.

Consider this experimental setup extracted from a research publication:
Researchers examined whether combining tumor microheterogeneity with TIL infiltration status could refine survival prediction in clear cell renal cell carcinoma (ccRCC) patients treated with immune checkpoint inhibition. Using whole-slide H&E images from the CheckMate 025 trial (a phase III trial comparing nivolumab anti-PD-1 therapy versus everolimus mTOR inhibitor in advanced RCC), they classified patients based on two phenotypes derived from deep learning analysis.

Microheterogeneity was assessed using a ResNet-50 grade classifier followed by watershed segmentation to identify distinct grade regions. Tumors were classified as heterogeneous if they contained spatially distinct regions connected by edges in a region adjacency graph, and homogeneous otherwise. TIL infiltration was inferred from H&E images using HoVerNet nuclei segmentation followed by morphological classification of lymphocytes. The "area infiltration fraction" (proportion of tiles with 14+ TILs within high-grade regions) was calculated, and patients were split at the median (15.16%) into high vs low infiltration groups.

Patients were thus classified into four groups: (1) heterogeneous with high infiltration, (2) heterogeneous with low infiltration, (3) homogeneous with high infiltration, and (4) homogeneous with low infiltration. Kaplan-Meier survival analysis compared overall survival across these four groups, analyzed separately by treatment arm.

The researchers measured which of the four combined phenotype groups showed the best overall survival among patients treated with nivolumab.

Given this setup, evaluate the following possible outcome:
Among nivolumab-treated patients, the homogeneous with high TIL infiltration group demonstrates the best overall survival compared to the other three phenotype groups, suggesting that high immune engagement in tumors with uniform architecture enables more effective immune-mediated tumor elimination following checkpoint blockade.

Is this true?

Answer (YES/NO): NO